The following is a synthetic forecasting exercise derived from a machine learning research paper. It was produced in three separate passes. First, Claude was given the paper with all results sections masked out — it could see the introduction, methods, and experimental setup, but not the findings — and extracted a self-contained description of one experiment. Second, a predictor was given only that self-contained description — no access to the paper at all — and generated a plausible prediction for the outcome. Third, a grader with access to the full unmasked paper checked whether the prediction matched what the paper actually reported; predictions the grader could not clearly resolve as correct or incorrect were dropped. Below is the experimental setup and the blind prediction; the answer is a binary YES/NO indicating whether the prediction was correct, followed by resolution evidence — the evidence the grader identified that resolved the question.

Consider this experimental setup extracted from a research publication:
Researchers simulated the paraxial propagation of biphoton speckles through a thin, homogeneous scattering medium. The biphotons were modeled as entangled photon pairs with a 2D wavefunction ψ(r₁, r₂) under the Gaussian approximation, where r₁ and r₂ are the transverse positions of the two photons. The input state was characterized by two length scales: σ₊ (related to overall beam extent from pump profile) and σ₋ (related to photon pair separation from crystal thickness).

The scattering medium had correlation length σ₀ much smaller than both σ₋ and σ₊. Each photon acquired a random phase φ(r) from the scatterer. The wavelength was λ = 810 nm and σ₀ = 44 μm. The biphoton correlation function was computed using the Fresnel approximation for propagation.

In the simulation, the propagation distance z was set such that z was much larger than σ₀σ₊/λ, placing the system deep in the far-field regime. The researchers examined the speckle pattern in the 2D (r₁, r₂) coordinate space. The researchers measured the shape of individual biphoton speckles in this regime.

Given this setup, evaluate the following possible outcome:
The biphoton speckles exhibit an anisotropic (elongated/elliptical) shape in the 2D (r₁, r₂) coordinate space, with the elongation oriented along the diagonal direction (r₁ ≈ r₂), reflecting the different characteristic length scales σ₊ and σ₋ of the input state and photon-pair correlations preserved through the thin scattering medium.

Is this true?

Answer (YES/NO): YES